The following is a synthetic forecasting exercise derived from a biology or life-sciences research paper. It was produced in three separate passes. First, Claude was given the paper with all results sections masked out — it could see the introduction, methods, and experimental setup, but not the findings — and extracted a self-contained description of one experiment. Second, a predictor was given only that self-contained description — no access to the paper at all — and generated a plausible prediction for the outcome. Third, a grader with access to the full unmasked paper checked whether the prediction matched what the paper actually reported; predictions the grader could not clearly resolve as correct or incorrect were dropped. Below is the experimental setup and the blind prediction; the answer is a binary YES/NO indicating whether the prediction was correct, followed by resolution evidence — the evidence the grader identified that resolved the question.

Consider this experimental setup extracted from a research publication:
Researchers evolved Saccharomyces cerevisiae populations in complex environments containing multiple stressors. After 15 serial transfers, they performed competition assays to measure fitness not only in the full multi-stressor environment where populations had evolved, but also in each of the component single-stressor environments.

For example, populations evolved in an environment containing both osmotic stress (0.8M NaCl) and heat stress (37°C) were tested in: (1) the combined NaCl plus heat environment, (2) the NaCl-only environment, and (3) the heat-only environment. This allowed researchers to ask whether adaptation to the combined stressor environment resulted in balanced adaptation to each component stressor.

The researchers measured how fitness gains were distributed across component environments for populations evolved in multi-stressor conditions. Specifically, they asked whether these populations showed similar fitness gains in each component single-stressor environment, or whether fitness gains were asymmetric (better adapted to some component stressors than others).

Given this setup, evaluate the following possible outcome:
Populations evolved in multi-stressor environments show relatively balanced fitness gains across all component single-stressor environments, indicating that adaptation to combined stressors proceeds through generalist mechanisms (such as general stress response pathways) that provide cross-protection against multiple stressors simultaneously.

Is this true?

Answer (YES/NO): NO